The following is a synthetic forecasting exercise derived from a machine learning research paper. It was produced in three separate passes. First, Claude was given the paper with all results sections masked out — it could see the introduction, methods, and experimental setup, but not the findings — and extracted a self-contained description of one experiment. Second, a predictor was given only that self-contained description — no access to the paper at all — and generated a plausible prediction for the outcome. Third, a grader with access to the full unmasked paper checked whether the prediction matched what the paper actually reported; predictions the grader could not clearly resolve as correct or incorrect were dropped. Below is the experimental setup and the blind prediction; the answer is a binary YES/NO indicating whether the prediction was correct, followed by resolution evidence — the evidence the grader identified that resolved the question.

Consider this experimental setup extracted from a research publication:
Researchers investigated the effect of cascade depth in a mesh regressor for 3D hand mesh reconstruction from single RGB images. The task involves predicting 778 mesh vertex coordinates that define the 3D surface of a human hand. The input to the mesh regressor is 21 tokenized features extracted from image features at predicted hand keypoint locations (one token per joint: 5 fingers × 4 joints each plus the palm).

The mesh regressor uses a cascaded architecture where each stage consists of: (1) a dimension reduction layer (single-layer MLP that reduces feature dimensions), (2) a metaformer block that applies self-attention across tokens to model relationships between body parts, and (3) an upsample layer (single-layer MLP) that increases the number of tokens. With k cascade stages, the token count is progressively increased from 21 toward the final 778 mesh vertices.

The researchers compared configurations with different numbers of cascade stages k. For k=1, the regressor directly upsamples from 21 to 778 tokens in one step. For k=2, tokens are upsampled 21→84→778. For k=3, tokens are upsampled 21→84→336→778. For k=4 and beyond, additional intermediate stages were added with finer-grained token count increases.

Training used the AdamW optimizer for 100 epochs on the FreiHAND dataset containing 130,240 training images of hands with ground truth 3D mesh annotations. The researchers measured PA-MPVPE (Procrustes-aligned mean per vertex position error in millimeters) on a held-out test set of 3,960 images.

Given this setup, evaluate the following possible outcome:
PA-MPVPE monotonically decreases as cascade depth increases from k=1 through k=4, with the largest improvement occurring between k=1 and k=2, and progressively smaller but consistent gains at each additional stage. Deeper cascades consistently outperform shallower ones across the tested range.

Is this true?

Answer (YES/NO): NO